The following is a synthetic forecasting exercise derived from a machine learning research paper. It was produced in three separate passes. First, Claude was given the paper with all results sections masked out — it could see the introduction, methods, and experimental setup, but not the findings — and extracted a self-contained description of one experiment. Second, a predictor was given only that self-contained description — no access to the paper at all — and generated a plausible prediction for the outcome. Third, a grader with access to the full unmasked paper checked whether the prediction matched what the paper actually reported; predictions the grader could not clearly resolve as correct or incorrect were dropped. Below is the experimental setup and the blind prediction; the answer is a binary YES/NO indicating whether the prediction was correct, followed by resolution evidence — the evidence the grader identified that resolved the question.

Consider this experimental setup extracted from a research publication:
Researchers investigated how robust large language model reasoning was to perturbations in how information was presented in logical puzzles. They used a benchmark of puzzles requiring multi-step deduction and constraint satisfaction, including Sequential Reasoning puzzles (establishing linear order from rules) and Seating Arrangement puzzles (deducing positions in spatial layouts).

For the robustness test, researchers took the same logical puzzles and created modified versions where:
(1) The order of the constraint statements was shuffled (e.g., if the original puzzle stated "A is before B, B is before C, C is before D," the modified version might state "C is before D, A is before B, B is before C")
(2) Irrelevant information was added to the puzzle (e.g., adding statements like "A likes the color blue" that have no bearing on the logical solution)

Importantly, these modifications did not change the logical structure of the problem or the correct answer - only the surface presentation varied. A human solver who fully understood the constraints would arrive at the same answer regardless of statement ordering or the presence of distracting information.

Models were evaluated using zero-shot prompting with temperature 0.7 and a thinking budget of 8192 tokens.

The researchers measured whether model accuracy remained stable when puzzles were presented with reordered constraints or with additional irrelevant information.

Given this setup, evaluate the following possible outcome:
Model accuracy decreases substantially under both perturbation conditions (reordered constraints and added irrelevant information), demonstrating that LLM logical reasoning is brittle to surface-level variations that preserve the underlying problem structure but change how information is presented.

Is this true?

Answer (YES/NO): NO